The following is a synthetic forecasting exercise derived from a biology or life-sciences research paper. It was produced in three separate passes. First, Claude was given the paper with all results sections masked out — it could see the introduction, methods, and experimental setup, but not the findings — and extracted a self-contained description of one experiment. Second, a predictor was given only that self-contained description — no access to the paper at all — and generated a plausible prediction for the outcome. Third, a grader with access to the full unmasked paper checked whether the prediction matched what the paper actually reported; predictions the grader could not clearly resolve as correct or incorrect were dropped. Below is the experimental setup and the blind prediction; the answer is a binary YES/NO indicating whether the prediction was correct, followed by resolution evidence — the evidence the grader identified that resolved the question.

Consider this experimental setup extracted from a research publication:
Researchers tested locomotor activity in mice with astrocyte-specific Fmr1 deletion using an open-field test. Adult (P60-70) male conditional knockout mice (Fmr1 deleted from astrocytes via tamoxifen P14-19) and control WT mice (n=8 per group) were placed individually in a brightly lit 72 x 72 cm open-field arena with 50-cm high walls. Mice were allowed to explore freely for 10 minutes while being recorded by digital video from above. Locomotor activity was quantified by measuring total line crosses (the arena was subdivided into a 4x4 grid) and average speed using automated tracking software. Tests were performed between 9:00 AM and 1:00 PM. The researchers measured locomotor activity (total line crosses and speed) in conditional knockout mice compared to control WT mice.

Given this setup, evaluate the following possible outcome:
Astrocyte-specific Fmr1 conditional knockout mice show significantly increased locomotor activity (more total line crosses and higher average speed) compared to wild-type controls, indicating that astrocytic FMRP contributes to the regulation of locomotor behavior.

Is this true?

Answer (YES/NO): YES